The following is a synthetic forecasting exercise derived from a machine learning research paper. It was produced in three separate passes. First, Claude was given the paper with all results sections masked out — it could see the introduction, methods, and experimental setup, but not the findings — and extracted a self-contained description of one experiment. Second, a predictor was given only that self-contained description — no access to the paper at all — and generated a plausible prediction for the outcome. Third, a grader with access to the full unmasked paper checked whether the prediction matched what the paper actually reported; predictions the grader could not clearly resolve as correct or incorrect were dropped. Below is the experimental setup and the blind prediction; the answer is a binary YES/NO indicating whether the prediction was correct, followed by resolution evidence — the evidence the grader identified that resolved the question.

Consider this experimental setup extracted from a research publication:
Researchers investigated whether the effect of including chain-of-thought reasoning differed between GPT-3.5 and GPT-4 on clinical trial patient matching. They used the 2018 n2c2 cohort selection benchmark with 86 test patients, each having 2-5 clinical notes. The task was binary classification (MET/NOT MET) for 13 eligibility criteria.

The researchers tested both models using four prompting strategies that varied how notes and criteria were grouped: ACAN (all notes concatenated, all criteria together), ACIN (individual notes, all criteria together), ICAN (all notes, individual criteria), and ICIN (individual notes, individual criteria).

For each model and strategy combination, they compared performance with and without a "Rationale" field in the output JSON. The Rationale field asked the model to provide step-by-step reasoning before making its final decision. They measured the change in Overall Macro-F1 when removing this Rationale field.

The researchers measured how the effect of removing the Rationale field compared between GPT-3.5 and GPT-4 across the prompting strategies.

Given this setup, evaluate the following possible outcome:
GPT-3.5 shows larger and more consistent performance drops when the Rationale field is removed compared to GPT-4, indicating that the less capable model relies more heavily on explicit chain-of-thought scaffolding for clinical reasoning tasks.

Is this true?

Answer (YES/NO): NO